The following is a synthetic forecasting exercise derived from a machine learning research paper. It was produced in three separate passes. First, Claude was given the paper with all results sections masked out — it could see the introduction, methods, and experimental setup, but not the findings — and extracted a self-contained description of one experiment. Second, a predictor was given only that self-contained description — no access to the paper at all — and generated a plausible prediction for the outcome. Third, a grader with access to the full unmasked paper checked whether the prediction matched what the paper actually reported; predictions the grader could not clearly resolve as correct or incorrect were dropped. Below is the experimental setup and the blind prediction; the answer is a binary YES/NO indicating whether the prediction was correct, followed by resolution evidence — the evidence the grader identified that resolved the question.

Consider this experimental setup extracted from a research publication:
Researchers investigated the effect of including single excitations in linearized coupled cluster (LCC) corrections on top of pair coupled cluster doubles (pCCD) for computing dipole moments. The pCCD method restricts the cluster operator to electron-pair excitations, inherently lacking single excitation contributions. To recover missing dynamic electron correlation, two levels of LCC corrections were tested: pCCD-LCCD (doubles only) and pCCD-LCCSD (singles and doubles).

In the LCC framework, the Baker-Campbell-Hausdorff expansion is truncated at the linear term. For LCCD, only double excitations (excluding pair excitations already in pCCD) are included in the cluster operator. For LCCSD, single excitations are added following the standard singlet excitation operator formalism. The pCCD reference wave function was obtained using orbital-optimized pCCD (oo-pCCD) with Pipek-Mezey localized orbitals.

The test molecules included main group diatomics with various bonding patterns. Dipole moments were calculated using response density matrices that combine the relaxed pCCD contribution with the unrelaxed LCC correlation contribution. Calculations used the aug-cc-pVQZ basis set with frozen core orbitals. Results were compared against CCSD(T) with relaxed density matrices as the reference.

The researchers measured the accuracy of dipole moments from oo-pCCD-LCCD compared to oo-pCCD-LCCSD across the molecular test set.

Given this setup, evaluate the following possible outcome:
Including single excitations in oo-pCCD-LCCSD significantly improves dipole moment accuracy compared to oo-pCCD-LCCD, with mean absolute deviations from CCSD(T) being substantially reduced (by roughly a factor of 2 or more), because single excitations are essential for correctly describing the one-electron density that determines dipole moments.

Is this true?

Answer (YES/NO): NO